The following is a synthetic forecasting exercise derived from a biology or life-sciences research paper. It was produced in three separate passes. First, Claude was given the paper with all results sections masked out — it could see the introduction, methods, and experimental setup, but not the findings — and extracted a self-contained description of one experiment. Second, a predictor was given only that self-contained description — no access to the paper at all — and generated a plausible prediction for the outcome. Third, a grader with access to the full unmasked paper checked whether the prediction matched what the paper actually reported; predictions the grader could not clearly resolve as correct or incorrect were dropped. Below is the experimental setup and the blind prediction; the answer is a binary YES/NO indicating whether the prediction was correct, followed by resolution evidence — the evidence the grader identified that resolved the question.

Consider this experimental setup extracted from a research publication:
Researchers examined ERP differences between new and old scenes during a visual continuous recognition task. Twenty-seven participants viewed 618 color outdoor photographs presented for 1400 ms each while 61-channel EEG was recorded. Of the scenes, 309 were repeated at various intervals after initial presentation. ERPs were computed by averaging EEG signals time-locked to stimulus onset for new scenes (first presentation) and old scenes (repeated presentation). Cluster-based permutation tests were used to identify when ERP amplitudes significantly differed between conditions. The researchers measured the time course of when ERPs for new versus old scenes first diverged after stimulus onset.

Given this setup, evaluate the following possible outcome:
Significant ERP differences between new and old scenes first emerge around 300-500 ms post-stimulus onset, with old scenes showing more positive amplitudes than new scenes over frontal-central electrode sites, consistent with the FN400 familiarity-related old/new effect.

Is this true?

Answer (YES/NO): NO